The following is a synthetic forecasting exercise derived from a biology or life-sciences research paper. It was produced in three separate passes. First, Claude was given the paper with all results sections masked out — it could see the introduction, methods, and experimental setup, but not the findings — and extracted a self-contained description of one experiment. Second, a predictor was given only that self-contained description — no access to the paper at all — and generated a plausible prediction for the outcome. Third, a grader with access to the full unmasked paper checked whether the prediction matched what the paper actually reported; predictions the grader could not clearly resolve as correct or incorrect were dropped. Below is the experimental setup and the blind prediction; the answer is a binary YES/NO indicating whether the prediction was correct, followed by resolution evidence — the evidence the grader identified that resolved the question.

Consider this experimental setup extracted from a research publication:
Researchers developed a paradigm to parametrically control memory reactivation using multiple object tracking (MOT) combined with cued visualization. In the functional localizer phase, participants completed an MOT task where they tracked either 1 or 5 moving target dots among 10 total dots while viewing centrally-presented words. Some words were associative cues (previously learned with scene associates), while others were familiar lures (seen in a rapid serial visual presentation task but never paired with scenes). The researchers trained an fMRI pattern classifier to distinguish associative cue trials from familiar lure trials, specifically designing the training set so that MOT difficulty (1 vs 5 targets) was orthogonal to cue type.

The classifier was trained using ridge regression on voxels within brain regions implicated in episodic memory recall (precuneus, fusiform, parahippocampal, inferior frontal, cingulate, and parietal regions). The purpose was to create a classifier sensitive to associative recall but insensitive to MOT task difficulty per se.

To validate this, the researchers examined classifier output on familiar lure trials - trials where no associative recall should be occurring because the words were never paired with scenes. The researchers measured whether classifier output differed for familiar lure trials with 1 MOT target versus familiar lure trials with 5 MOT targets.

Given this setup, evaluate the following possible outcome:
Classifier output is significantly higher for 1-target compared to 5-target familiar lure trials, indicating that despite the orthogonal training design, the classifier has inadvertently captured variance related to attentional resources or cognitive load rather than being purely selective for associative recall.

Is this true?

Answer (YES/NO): NO